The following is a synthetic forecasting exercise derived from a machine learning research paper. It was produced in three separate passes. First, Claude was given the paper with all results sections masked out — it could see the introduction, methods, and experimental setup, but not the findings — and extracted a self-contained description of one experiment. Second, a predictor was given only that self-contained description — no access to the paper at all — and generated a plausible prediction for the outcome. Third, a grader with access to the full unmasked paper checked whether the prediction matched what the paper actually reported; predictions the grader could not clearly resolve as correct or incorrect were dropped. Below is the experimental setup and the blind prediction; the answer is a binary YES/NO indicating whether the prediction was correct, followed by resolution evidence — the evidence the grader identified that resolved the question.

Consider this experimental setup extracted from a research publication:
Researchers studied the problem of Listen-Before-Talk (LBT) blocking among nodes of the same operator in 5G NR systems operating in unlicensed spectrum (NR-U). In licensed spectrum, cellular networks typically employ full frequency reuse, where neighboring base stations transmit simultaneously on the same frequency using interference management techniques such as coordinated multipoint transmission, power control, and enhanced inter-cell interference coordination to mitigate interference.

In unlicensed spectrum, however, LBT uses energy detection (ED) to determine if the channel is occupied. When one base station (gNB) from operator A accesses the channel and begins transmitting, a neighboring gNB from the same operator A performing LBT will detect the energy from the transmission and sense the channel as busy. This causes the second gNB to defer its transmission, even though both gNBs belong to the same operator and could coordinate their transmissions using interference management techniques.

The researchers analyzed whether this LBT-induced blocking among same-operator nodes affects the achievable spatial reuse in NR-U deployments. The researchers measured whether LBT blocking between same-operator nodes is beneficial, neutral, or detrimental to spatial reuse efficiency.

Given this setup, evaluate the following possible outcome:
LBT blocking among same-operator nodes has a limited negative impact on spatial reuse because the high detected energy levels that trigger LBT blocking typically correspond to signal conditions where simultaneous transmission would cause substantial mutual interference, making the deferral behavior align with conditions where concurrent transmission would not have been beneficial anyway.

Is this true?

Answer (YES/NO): NO